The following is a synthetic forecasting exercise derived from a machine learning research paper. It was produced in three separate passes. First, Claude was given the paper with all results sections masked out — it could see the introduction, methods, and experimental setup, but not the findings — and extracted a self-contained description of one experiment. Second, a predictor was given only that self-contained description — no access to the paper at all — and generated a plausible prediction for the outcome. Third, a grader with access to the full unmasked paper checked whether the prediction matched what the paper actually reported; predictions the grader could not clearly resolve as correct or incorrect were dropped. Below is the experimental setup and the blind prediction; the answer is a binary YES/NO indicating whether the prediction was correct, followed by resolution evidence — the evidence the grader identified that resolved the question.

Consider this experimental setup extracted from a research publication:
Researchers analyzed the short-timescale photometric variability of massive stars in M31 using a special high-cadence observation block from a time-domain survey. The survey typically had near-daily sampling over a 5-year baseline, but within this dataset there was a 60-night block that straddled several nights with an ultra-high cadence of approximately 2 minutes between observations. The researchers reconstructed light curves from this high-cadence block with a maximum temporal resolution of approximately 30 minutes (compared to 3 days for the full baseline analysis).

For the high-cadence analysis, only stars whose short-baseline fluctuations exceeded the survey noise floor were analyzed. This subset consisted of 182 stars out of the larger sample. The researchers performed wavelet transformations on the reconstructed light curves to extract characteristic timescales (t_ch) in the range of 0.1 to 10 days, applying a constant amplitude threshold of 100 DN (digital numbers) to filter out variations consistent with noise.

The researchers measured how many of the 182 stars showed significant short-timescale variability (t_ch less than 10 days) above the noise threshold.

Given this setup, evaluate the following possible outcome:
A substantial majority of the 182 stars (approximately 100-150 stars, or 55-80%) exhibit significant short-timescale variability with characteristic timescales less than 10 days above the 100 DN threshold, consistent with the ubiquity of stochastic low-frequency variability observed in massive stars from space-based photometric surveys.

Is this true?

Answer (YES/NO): NO